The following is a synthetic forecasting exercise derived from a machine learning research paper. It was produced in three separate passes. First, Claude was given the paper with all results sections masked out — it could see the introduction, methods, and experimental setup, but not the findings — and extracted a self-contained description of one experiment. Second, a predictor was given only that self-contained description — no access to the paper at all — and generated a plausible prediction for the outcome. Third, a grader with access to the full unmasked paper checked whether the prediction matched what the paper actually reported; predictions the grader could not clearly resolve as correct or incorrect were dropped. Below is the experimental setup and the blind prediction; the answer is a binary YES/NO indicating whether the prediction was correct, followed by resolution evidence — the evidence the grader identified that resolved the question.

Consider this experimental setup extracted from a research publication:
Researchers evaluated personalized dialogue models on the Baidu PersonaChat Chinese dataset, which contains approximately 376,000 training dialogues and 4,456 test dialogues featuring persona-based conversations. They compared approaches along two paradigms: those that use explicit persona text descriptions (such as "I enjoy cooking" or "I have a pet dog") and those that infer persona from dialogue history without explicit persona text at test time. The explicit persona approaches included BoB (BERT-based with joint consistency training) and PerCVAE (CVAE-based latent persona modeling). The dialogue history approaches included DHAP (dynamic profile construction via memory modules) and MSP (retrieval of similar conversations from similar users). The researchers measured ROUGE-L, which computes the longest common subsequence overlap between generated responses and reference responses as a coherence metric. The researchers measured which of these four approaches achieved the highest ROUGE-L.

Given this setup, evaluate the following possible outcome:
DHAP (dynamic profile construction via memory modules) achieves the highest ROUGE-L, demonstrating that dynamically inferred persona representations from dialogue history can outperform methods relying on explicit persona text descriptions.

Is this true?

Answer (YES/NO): NO